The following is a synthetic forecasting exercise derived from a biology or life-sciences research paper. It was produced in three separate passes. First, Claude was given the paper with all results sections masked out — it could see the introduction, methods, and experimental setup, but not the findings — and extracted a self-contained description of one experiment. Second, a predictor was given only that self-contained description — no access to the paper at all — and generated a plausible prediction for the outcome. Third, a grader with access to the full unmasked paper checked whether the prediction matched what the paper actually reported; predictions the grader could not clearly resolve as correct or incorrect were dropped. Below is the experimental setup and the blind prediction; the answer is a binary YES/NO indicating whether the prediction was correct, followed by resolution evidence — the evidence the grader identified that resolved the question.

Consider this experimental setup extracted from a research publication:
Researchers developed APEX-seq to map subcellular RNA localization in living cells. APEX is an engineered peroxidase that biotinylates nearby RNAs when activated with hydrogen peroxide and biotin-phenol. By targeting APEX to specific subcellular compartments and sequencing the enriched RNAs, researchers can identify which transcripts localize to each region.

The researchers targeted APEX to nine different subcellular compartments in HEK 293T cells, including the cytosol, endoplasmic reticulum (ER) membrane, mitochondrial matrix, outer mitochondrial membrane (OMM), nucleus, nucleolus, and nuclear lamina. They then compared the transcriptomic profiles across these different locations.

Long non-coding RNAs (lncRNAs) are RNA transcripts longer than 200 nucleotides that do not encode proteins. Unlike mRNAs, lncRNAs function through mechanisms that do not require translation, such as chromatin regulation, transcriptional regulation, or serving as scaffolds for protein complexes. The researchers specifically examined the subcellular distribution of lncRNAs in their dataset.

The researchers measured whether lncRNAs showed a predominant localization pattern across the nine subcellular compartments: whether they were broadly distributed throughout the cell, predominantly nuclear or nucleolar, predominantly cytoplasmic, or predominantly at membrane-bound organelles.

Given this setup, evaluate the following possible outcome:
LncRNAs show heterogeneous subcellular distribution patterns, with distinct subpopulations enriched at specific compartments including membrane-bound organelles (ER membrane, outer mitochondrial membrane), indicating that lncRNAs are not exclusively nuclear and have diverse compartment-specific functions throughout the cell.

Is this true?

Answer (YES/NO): NO